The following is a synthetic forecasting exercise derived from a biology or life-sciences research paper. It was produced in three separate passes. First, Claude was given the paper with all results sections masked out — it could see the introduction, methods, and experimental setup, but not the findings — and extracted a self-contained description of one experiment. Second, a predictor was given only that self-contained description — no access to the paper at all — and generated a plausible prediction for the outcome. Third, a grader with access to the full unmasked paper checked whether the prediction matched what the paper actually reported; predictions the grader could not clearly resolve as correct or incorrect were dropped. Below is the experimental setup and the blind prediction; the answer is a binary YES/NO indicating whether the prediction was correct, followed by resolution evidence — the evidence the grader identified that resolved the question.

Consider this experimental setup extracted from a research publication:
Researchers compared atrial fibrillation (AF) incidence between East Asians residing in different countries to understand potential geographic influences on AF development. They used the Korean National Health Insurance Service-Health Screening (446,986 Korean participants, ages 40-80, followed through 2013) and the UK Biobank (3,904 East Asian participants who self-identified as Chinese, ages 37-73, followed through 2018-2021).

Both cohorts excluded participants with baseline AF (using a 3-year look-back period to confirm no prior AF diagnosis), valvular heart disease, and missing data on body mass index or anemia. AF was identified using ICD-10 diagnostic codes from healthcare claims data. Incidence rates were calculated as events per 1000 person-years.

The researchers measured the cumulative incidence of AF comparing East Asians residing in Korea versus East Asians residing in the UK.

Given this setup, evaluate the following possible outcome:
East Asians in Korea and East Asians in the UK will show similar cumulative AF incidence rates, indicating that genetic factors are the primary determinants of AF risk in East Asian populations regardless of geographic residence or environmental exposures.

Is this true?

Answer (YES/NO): YES